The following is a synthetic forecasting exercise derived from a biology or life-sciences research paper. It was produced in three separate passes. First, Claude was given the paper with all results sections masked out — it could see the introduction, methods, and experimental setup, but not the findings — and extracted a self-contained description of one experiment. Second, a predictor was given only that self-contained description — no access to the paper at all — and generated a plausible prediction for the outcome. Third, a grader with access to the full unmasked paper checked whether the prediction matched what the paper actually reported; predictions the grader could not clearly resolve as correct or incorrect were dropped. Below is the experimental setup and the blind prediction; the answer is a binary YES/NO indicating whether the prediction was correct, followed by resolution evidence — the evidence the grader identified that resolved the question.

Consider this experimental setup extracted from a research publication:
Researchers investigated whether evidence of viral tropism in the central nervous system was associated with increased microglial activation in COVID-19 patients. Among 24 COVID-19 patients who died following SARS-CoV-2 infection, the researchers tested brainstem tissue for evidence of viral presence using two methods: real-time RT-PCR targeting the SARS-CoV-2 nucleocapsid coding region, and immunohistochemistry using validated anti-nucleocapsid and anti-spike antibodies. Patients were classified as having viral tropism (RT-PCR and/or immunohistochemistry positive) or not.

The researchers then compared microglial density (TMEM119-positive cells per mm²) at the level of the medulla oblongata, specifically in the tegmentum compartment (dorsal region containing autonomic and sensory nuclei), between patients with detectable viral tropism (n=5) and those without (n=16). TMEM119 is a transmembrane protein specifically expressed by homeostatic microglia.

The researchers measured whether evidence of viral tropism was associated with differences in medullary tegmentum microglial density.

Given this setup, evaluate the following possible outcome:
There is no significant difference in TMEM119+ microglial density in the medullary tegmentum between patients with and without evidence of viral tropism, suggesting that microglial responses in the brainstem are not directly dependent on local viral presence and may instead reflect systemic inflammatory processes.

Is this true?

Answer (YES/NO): NO